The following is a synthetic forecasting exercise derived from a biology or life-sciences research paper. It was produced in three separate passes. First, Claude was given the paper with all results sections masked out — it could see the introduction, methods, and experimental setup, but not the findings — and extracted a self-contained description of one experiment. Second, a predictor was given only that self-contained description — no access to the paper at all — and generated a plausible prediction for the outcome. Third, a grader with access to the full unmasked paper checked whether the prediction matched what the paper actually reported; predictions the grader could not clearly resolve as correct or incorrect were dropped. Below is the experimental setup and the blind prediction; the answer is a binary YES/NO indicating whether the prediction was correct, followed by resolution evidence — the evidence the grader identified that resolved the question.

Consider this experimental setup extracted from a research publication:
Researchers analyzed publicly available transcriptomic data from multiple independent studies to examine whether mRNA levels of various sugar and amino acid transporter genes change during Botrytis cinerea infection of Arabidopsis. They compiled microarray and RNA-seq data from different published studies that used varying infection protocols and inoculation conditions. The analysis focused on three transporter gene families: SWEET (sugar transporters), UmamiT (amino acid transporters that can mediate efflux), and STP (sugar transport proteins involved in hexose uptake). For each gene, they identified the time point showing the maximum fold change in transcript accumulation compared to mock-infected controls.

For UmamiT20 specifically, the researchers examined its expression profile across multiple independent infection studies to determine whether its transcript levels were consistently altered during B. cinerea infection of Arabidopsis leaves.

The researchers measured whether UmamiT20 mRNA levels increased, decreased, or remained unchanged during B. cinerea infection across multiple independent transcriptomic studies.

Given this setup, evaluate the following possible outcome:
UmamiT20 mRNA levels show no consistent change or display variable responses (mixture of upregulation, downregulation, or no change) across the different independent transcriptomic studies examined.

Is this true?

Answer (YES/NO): YES